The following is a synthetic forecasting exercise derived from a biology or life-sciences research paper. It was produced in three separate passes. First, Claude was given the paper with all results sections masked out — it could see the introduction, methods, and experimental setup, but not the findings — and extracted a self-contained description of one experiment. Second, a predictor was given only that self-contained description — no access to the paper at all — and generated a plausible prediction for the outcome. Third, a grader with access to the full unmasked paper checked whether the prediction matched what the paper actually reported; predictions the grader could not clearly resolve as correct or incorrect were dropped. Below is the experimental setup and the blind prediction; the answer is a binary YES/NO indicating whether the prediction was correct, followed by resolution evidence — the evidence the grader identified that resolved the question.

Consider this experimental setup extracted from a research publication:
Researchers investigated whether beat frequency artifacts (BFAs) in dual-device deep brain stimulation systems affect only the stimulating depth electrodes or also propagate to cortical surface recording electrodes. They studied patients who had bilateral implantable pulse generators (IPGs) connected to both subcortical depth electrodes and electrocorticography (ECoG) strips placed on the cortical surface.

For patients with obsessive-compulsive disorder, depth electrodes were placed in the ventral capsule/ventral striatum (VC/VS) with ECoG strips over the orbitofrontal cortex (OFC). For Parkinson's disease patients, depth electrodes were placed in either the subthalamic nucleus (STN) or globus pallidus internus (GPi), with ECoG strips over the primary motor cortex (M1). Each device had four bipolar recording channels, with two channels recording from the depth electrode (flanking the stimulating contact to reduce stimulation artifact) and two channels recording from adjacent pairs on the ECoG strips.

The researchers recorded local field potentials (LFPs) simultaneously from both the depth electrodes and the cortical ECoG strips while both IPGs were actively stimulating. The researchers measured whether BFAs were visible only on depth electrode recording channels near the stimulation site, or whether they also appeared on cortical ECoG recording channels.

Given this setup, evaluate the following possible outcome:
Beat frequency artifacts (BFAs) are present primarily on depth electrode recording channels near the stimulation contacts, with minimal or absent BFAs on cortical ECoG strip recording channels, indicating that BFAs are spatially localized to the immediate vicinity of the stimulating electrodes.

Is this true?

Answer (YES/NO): NO